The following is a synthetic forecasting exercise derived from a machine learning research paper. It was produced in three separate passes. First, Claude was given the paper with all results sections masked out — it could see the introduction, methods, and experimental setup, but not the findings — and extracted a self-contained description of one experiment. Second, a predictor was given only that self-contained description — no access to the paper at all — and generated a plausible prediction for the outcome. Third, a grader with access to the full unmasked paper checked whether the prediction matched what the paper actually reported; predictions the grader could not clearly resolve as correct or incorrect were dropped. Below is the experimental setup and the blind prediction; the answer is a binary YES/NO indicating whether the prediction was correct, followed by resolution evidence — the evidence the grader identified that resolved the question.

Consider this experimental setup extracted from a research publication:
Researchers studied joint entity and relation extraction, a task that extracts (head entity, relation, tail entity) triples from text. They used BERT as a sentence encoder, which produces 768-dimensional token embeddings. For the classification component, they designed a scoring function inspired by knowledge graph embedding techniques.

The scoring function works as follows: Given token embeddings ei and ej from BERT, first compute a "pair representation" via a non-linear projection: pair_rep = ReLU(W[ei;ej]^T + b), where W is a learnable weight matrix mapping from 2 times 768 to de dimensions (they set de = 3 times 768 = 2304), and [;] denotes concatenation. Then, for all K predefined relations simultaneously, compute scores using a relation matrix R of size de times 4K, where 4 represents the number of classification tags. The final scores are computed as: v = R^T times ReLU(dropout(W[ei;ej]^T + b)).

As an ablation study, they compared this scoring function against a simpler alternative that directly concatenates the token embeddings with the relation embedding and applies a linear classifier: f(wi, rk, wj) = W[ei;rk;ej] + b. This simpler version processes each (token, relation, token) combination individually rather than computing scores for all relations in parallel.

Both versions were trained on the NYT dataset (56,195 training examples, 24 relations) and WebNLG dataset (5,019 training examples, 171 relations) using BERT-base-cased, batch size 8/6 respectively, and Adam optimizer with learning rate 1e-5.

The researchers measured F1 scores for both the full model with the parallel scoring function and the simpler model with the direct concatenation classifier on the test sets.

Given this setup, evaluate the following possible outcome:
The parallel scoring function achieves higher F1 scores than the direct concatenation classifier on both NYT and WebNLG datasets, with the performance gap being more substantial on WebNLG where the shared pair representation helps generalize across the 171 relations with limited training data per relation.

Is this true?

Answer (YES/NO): NO